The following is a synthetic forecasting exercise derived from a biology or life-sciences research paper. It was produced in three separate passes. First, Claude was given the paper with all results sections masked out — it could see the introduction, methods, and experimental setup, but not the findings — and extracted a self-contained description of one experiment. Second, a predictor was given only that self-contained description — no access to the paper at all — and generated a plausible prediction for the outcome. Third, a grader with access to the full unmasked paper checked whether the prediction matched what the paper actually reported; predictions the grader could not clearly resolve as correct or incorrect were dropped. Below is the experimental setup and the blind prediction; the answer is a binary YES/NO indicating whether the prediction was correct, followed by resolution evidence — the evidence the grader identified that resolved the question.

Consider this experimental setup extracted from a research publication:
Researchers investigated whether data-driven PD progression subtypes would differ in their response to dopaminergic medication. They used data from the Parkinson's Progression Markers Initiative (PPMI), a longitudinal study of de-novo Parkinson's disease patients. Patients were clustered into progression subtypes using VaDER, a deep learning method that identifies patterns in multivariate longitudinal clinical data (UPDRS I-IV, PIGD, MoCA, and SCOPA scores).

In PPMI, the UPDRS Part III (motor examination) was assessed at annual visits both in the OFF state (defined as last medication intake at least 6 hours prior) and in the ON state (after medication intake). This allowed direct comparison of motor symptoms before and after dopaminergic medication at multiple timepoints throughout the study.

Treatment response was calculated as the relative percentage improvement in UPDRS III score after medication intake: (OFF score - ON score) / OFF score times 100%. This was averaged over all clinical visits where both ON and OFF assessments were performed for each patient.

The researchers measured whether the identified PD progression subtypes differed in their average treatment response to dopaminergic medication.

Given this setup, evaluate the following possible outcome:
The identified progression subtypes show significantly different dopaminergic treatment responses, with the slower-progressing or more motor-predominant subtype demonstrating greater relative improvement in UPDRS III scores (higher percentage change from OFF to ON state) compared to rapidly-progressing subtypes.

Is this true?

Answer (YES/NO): YES